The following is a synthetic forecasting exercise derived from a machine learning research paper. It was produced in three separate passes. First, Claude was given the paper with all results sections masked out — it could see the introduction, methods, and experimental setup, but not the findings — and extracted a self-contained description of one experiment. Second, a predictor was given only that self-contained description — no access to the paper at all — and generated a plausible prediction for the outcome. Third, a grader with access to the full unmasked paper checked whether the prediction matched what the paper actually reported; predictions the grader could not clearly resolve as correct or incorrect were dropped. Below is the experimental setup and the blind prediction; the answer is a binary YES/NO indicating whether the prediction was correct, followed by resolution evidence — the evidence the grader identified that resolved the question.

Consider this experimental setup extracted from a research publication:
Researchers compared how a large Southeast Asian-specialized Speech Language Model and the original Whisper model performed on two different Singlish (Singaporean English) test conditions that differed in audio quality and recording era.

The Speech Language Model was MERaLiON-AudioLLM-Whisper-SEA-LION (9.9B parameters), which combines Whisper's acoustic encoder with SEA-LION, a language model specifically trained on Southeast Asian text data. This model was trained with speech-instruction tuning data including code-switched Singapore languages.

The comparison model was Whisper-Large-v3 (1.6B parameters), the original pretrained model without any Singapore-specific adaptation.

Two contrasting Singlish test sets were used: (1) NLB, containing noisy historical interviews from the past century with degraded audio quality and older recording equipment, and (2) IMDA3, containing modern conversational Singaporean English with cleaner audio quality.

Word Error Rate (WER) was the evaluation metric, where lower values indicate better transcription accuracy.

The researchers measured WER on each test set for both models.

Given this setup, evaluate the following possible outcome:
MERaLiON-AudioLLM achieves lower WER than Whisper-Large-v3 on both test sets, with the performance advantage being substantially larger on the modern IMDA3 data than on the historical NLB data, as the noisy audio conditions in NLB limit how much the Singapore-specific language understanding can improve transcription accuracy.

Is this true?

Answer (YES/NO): NO